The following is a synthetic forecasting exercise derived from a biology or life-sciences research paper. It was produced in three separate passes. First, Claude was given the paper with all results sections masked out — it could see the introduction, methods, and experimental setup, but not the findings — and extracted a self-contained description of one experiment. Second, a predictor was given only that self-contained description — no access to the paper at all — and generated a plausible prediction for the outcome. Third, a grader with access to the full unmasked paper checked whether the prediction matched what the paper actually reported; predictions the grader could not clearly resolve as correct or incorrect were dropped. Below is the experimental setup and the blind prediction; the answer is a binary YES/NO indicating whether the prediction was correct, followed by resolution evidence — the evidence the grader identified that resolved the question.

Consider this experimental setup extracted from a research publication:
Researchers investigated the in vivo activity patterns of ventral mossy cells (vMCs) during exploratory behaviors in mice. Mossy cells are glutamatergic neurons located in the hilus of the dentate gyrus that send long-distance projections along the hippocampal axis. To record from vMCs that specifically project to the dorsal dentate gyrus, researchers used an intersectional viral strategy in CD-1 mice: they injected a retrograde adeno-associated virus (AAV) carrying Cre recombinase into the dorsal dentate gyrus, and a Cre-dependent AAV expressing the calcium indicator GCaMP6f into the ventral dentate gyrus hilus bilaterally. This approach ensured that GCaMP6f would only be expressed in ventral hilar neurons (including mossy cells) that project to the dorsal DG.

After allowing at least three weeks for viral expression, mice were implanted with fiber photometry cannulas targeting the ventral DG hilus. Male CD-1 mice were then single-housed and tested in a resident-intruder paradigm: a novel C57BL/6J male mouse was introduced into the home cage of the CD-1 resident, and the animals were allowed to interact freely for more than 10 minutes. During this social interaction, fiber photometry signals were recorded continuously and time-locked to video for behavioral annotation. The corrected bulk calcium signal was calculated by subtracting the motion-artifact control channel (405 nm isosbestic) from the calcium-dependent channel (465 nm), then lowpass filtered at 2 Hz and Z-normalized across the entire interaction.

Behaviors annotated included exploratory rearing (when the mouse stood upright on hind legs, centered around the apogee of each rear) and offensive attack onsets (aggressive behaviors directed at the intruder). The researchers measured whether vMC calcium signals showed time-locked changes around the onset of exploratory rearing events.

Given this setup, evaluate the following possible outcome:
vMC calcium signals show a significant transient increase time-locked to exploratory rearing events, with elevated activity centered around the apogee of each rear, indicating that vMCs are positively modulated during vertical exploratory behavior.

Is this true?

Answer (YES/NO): YES